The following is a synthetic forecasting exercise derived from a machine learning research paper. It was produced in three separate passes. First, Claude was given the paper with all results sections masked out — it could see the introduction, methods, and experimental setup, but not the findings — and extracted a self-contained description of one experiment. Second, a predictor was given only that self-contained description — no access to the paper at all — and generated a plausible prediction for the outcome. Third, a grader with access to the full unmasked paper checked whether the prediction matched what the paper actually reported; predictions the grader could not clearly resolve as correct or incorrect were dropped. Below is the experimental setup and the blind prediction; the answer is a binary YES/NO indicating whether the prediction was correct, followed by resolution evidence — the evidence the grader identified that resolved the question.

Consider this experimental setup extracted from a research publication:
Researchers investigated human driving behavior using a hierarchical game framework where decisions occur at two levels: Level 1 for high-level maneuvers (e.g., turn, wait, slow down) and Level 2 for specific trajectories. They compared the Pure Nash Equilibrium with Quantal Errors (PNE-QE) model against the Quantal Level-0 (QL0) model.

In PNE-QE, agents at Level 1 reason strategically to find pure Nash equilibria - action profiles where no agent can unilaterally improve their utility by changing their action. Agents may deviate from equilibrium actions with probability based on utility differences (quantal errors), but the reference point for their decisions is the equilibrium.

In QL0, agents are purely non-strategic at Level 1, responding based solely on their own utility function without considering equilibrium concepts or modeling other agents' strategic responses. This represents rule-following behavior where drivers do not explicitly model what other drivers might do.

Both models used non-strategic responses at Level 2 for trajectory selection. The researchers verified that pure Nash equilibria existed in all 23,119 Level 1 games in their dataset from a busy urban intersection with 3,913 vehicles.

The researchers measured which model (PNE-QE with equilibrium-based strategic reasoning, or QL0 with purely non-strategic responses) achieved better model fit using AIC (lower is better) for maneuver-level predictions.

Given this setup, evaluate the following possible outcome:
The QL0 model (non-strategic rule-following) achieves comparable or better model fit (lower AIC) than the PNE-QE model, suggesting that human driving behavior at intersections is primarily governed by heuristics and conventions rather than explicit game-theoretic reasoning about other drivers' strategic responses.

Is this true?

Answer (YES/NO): NO